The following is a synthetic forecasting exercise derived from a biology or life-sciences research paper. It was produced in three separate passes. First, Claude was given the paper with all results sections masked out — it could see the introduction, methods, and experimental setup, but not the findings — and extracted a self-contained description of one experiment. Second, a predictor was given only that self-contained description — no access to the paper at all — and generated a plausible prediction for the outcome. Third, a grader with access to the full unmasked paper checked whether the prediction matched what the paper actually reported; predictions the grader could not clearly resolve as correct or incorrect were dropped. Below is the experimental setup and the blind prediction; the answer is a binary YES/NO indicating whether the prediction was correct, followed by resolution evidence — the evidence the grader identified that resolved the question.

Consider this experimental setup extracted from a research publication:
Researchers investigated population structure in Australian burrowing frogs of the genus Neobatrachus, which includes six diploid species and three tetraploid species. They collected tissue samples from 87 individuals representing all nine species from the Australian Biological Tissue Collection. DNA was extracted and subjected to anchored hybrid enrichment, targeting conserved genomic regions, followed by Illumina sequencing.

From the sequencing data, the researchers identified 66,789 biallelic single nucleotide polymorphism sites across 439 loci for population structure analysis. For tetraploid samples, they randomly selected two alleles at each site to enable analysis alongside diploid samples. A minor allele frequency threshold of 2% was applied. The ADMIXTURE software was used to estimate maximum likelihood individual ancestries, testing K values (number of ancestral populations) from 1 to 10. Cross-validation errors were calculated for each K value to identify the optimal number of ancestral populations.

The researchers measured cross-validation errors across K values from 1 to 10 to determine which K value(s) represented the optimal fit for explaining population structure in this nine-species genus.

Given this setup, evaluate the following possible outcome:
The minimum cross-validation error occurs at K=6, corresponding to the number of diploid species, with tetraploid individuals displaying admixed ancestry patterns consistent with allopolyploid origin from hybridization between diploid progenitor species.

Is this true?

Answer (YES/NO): NO